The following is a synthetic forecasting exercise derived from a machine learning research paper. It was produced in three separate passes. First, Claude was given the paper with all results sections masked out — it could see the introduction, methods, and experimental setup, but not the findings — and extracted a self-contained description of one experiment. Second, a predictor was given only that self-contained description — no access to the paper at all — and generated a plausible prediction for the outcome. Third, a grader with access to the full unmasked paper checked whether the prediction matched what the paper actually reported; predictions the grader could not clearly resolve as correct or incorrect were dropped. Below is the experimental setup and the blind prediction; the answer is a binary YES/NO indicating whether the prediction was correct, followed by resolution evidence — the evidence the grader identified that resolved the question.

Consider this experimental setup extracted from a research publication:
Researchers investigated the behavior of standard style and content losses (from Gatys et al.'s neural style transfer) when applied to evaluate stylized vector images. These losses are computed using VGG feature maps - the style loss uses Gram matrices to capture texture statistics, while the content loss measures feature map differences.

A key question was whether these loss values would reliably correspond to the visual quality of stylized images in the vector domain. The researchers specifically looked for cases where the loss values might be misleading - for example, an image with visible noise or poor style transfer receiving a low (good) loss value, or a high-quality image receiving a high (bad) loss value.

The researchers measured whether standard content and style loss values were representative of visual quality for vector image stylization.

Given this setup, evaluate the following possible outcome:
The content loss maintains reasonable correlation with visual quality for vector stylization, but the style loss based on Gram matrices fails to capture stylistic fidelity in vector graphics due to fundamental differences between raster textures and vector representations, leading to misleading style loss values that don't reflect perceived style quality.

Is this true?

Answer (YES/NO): NO